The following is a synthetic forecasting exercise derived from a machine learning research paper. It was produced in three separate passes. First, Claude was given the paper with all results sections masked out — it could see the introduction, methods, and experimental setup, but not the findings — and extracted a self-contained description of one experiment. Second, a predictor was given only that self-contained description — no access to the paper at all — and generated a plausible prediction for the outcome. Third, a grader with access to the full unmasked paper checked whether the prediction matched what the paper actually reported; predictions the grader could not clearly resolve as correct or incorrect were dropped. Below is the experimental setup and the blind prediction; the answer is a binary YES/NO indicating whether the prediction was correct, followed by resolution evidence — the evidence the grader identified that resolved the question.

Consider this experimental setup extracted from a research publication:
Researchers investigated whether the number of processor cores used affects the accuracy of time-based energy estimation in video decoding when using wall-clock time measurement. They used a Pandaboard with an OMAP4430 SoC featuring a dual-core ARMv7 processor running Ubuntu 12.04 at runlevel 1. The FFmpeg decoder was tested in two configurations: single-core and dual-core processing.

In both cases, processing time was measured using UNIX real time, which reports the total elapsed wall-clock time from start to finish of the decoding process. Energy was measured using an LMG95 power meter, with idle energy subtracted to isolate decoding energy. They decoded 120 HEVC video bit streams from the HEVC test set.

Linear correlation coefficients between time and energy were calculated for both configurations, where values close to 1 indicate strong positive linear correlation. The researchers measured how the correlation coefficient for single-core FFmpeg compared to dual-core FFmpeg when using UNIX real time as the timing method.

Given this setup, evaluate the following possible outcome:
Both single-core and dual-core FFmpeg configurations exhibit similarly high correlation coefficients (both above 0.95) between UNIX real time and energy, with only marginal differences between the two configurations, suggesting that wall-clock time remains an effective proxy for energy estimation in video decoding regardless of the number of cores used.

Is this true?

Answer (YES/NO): YES